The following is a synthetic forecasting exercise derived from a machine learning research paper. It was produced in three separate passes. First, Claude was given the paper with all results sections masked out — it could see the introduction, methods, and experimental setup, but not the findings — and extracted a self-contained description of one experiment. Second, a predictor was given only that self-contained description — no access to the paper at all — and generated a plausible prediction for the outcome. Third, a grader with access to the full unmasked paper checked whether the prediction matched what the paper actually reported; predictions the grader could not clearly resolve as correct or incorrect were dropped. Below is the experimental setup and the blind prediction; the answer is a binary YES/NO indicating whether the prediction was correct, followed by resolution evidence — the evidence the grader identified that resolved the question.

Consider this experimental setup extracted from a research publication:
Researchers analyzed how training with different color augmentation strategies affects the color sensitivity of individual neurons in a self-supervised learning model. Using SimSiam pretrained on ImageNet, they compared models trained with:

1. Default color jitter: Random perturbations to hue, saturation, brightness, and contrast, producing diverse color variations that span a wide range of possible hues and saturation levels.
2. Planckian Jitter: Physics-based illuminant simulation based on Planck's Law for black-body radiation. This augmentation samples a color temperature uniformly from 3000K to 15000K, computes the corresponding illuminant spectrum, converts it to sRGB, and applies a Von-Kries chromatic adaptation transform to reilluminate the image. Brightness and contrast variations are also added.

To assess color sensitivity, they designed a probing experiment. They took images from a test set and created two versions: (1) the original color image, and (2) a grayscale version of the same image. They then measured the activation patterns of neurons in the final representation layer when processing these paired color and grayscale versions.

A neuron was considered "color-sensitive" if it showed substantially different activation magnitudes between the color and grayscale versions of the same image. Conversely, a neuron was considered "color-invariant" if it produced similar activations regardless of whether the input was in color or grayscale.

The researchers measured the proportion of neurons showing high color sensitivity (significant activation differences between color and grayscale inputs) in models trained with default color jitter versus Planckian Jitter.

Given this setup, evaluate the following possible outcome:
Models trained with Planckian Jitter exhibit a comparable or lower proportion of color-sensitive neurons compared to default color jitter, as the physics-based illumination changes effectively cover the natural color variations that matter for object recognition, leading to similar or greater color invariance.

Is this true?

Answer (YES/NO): NO